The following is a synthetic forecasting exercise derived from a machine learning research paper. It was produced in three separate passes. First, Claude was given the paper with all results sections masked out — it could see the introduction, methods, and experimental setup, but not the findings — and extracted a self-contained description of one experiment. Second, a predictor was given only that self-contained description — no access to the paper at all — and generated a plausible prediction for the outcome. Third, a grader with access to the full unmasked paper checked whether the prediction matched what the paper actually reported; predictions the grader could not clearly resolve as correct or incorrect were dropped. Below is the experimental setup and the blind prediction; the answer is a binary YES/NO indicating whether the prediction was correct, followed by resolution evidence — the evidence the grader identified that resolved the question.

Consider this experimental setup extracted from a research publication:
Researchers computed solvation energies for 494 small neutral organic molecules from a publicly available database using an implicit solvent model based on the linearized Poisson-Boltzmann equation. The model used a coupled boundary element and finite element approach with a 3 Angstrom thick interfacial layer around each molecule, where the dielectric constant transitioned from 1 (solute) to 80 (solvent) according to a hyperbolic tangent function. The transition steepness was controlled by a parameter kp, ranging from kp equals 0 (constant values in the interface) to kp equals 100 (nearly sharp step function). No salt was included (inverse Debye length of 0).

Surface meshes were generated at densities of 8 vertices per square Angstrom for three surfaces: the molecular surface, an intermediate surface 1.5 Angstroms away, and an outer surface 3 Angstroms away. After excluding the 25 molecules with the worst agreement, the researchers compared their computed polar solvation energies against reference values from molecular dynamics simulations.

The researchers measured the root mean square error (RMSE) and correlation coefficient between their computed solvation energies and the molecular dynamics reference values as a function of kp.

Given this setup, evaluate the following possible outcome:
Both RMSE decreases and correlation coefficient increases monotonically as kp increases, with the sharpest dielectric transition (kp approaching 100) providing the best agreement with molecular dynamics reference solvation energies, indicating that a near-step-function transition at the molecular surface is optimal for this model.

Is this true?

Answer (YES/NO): NO